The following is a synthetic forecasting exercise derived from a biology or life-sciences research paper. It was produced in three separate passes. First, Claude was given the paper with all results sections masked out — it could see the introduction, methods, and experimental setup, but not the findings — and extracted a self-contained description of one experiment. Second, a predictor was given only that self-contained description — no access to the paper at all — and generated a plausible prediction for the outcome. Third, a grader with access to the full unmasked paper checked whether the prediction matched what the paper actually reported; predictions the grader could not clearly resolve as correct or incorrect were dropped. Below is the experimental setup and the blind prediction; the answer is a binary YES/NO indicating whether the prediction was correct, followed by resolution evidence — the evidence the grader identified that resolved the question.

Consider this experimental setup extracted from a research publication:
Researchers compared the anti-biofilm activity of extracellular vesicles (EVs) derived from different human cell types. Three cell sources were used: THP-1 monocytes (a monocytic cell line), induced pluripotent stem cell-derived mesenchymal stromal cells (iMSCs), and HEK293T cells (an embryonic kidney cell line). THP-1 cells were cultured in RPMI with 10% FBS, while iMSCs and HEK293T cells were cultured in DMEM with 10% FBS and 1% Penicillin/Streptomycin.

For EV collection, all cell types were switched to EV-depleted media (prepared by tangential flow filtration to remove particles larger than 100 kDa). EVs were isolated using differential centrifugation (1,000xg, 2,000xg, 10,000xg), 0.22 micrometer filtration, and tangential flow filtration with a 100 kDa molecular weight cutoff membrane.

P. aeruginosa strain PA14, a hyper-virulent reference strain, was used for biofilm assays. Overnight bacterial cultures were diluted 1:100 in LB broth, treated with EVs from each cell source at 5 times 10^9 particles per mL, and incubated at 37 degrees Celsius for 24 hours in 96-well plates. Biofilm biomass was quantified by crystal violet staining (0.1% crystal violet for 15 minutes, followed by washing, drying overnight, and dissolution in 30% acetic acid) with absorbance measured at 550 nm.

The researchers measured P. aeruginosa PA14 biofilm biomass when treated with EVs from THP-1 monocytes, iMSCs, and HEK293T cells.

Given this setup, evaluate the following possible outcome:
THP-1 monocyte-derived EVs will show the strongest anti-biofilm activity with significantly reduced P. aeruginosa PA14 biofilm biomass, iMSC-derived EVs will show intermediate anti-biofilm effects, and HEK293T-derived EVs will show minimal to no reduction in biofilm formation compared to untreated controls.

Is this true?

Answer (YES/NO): NO